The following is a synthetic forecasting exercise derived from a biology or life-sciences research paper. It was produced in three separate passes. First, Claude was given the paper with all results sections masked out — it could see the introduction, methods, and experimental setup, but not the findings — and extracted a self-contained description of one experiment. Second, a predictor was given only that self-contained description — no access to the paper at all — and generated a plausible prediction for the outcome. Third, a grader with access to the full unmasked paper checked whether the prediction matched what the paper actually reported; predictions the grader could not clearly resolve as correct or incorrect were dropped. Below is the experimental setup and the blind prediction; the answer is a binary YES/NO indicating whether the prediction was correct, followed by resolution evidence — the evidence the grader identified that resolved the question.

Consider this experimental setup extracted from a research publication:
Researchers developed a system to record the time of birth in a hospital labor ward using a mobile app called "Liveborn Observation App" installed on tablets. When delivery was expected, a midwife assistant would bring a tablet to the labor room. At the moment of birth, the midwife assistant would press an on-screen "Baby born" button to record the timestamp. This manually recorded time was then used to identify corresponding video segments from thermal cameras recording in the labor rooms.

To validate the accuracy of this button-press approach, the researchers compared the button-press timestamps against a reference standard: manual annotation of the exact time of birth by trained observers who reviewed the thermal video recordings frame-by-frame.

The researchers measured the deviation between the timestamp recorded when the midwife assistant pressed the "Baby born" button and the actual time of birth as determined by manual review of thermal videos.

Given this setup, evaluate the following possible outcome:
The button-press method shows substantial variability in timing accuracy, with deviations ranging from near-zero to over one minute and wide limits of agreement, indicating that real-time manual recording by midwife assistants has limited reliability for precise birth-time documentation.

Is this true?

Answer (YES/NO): NO